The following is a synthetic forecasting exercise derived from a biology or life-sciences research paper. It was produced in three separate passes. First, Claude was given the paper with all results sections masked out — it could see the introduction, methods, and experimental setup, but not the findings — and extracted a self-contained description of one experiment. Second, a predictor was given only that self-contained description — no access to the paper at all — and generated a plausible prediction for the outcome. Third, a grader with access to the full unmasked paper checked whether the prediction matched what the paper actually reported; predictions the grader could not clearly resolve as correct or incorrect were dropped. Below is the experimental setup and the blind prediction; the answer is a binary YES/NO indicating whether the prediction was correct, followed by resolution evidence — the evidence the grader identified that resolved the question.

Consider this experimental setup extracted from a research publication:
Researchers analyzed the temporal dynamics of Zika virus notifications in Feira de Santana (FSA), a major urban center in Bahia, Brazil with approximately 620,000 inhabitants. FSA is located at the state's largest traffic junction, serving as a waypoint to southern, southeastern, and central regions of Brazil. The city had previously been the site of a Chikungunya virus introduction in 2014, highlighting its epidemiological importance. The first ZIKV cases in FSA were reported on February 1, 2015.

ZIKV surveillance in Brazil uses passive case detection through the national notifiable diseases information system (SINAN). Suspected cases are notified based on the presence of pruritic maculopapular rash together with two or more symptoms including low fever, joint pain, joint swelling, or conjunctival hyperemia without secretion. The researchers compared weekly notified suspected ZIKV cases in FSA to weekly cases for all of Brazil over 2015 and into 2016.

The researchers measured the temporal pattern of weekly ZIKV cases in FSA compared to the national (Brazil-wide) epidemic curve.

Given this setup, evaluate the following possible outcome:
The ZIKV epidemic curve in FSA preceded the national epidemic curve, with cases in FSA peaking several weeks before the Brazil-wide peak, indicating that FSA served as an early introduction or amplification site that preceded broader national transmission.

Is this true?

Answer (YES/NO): NO